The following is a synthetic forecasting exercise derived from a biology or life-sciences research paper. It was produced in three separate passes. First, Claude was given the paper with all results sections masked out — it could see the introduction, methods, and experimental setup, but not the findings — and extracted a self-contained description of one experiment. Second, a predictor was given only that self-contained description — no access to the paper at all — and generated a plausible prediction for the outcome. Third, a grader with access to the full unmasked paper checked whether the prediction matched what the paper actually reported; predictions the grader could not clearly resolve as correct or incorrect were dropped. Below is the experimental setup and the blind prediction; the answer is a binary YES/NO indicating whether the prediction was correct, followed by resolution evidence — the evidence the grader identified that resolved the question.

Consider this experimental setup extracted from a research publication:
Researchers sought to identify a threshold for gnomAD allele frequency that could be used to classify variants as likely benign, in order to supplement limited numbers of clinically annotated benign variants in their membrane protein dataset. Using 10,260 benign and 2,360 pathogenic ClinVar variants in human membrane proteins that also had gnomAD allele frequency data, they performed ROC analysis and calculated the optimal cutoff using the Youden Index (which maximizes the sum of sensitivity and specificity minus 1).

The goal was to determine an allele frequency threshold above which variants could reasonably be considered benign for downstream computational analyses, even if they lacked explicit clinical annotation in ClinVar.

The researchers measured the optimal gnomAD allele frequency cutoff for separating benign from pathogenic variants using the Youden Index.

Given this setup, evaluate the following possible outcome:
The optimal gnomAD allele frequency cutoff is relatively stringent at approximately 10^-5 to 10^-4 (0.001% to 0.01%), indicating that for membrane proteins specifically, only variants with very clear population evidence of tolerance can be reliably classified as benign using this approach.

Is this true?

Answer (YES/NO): YES